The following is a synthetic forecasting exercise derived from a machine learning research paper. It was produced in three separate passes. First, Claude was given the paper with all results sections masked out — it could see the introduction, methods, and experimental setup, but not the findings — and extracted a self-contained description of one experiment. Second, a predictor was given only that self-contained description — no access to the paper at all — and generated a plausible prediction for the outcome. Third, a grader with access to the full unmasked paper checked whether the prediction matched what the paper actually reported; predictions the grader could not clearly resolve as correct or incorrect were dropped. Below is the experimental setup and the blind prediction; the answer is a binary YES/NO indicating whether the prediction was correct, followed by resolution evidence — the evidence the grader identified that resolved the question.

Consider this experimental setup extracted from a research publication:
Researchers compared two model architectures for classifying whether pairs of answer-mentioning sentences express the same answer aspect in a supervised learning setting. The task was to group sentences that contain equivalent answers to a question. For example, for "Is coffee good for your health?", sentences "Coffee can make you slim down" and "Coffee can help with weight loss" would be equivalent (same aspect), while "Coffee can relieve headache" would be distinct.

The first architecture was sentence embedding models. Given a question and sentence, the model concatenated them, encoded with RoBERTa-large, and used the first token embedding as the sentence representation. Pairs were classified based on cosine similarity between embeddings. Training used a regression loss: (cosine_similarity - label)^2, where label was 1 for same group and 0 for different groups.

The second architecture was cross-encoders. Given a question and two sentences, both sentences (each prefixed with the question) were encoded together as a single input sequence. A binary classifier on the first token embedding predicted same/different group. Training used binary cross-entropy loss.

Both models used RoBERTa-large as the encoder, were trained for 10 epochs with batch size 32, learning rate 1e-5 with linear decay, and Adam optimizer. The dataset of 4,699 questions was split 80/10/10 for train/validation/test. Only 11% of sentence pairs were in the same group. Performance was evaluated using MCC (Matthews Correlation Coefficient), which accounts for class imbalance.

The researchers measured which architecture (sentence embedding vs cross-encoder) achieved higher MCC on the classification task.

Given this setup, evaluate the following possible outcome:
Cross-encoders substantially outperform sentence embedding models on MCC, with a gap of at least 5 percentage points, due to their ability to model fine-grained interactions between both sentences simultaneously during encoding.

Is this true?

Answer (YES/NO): YES